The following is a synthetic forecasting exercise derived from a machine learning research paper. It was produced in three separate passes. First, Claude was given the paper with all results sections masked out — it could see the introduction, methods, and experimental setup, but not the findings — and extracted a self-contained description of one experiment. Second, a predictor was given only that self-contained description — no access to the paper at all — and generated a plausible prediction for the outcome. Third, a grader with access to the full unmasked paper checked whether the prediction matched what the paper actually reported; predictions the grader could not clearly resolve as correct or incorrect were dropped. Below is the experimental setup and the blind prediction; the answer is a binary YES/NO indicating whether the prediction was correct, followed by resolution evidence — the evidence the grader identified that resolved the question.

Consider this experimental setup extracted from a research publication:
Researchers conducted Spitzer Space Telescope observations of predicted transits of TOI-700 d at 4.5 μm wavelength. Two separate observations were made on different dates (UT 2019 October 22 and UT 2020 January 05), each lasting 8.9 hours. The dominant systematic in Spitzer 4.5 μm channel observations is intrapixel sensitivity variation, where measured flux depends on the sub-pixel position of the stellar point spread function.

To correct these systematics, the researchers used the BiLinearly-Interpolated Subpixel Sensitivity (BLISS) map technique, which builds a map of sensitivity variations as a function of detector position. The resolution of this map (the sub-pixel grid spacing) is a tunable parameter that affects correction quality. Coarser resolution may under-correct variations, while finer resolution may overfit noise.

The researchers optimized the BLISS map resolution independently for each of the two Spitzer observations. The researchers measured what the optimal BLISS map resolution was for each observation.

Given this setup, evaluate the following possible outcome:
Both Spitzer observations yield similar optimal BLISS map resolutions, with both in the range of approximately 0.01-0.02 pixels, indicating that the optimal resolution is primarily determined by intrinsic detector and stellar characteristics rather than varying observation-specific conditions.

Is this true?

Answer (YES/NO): NO